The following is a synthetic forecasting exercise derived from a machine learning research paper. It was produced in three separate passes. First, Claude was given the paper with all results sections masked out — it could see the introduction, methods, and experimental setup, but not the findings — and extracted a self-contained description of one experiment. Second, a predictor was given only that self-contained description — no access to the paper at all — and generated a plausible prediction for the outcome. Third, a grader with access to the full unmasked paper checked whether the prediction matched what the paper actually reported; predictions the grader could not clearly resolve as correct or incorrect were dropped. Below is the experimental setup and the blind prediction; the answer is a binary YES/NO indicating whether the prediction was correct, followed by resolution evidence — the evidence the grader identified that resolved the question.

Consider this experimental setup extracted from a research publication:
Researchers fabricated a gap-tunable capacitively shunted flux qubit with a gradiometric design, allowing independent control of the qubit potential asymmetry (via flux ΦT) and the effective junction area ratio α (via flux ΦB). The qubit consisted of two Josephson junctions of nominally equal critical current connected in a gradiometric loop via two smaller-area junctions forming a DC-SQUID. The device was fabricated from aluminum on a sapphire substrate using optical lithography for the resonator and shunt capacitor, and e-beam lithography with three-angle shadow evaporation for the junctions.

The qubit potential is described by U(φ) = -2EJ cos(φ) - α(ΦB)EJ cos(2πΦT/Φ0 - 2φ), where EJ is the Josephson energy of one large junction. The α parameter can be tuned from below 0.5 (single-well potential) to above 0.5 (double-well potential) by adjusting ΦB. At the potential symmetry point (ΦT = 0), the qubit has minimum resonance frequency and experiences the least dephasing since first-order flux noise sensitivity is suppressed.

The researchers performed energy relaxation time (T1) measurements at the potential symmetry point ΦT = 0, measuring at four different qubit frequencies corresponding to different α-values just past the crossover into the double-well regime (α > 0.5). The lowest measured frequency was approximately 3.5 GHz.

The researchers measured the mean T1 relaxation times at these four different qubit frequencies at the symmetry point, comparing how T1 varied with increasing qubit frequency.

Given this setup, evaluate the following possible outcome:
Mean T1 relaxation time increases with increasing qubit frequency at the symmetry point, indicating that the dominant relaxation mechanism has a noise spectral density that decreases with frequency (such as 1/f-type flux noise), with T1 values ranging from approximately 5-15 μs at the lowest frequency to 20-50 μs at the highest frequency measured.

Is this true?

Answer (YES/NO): NO